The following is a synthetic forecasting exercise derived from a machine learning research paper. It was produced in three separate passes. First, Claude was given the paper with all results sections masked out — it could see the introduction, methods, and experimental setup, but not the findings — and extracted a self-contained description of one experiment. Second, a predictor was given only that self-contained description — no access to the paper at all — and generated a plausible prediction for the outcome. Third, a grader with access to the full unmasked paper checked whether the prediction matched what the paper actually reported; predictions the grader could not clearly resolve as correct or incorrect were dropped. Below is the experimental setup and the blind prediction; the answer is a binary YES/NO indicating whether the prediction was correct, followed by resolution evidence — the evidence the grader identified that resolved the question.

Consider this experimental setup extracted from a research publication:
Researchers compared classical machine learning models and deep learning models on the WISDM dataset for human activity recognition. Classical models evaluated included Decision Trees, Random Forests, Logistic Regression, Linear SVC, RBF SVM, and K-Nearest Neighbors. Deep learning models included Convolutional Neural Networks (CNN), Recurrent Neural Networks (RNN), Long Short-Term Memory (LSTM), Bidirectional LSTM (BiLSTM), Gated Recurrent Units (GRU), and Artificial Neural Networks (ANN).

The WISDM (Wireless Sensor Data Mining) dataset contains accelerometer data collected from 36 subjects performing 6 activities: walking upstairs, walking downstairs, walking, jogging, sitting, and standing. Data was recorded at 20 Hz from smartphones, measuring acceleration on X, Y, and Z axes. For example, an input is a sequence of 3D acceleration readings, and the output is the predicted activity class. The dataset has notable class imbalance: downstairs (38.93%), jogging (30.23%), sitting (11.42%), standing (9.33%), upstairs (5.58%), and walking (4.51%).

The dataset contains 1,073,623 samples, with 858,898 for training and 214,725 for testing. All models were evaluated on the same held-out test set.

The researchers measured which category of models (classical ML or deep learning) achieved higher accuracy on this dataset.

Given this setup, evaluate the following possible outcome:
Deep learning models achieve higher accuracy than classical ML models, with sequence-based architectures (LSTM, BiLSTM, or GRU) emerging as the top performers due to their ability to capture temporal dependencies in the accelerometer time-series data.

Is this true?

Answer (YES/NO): NO